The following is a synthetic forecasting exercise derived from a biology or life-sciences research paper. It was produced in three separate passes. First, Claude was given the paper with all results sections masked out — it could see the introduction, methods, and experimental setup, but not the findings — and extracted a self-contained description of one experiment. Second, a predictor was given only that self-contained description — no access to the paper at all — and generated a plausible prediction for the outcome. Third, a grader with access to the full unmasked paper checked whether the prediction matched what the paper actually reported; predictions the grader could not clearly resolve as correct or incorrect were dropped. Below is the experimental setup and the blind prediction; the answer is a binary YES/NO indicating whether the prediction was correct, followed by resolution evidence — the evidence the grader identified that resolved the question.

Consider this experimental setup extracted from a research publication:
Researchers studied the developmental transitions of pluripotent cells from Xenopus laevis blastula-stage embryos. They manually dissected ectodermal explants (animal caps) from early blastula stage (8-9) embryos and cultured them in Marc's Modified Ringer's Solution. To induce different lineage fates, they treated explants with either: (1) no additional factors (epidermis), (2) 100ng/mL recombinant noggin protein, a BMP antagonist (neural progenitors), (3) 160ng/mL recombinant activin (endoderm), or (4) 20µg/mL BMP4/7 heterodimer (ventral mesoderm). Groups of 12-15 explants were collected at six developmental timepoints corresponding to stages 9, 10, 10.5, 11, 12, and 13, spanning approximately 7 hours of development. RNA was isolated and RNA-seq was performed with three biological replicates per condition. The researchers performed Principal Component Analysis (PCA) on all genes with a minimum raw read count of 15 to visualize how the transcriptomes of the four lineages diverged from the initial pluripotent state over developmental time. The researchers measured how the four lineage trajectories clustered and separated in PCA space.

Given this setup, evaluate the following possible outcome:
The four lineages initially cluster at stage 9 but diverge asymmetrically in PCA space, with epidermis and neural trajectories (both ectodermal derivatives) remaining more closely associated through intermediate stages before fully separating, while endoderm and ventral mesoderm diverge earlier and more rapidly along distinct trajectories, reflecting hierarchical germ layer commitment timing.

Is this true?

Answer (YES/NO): NO